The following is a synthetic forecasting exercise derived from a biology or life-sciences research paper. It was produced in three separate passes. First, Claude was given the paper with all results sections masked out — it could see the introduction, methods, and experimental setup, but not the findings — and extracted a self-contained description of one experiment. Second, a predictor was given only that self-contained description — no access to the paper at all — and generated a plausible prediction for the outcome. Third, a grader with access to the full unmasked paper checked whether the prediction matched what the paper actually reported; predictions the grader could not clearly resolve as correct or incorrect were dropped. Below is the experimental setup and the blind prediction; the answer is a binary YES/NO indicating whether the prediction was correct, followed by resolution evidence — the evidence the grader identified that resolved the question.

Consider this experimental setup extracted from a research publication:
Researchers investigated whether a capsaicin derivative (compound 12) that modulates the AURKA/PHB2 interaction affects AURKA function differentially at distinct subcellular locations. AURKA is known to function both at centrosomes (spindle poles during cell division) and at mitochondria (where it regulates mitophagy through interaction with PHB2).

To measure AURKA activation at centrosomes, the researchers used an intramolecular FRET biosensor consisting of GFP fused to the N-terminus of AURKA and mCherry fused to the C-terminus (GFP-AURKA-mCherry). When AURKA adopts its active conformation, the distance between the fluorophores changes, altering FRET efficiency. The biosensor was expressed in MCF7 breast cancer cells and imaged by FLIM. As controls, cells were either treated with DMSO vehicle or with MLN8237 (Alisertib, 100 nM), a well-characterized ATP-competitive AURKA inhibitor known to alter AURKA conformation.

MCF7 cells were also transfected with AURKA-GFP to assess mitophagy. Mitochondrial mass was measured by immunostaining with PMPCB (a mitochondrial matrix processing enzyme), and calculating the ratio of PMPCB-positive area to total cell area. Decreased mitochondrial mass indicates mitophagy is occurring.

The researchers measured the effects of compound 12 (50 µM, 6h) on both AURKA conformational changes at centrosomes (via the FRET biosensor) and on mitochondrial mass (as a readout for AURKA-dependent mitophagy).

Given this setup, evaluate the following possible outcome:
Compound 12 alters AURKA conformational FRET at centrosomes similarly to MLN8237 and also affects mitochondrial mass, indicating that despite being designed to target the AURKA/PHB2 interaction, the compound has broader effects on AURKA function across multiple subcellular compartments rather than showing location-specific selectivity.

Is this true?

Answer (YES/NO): NO